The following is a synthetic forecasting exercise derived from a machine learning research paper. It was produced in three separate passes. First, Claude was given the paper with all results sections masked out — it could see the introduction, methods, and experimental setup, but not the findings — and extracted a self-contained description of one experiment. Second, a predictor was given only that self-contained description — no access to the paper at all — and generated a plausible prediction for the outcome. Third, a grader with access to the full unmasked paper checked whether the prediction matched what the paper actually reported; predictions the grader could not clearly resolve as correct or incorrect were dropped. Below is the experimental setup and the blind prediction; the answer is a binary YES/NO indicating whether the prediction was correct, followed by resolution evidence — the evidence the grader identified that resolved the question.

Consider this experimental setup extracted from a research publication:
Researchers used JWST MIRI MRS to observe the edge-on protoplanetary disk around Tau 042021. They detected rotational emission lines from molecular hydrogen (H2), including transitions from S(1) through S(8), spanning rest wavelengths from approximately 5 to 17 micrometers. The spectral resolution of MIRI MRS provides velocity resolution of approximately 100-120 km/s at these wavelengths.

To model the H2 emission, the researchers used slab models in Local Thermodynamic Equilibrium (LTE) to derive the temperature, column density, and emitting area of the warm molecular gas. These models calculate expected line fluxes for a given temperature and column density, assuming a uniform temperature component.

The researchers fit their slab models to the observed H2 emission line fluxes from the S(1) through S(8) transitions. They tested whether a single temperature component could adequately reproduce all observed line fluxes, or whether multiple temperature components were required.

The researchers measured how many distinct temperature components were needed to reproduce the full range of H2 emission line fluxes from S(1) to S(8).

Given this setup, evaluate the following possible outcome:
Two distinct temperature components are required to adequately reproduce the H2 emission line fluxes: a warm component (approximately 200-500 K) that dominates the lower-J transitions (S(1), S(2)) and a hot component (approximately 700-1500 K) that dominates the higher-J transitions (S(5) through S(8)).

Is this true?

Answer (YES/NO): NO